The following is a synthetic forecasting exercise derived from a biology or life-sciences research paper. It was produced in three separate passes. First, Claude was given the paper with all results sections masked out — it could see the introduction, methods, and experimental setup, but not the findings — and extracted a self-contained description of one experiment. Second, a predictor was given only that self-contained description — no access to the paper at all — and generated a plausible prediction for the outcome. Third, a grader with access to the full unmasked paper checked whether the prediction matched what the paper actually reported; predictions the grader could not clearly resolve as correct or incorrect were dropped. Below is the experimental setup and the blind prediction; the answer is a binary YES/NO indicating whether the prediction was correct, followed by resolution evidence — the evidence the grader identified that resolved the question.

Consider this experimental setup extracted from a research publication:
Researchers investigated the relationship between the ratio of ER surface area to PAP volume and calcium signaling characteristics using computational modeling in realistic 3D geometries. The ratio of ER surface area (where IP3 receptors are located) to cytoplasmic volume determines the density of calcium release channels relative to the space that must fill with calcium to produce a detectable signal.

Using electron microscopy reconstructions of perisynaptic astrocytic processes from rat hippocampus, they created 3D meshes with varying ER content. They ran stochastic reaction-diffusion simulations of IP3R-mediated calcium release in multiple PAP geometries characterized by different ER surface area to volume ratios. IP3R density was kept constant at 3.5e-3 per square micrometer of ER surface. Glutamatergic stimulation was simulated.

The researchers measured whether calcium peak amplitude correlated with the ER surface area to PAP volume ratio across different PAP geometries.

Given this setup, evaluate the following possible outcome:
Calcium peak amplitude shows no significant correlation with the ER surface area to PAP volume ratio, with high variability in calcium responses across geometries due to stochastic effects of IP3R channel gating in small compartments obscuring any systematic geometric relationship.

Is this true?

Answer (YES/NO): NO